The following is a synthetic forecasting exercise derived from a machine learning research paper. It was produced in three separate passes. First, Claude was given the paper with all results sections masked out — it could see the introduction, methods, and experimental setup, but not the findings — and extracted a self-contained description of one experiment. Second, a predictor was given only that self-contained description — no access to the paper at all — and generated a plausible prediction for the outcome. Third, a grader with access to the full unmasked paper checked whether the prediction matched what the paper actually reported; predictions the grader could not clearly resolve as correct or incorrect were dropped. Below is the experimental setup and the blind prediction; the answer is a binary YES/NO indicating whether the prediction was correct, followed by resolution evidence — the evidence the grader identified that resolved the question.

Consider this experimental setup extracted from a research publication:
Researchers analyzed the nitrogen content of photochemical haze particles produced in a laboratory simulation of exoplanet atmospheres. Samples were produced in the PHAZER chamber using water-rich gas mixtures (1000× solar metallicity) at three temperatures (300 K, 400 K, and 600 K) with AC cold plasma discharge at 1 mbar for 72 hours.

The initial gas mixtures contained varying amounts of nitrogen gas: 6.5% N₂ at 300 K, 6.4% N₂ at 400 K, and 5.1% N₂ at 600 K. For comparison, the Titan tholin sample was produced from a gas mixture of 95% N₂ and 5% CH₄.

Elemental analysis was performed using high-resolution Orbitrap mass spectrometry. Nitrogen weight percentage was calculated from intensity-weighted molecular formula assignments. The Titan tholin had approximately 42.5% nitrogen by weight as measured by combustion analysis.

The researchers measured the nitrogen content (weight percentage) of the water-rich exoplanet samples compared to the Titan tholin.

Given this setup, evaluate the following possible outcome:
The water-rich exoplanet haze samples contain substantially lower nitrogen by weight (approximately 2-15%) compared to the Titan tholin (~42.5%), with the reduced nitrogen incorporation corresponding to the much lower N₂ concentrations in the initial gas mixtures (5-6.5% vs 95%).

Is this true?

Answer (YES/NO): NO